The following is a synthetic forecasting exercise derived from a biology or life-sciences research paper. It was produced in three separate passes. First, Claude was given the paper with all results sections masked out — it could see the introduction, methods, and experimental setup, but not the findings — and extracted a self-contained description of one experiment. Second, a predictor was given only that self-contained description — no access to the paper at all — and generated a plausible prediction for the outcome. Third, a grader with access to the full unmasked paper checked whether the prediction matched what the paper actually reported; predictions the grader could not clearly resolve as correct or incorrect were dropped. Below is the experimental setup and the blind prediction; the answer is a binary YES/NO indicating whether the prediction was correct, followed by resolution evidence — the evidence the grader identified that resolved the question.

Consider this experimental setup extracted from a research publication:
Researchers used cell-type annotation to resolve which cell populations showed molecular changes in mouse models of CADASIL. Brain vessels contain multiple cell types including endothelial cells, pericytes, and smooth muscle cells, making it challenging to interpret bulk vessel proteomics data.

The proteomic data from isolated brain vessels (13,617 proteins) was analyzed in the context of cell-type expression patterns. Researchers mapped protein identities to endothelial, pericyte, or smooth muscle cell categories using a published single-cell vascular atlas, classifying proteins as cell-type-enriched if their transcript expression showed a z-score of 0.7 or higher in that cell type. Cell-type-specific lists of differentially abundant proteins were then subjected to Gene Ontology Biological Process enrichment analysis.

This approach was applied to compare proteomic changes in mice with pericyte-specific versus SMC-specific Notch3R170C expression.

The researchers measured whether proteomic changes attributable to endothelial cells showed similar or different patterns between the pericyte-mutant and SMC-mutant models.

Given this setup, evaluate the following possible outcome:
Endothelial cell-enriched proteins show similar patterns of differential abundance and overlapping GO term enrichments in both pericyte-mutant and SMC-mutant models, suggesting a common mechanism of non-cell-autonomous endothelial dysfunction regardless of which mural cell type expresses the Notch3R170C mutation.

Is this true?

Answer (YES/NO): NO